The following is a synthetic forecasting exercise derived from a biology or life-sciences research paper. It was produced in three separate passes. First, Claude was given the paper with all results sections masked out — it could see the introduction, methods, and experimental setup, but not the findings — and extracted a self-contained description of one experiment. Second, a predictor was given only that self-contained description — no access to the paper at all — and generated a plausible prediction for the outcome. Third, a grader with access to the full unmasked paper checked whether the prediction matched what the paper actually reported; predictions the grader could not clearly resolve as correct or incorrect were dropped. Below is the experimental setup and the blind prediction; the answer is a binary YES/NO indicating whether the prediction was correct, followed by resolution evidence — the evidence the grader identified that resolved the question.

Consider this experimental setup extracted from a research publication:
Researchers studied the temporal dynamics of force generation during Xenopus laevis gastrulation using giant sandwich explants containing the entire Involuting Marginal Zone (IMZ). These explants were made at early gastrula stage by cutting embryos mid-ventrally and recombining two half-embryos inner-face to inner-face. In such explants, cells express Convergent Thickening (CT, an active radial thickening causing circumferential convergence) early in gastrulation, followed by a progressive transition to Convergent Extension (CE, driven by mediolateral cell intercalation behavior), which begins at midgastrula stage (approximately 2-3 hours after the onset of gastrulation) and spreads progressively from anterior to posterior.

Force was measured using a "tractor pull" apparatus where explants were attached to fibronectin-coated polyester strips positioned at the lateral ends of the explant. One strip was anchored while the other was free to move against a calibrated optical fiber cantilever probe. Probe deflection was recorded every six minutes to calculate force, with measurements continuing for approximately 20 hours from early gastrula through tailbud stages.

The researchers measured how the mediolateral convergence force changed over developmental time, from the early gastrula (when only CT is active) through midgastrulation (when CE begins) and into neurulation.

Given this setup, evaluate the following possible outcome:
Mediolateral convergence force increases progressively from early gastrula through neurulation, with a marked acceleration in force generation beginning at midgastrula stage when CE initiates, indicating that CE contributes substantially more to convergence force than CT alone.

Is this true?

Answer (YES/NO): NO